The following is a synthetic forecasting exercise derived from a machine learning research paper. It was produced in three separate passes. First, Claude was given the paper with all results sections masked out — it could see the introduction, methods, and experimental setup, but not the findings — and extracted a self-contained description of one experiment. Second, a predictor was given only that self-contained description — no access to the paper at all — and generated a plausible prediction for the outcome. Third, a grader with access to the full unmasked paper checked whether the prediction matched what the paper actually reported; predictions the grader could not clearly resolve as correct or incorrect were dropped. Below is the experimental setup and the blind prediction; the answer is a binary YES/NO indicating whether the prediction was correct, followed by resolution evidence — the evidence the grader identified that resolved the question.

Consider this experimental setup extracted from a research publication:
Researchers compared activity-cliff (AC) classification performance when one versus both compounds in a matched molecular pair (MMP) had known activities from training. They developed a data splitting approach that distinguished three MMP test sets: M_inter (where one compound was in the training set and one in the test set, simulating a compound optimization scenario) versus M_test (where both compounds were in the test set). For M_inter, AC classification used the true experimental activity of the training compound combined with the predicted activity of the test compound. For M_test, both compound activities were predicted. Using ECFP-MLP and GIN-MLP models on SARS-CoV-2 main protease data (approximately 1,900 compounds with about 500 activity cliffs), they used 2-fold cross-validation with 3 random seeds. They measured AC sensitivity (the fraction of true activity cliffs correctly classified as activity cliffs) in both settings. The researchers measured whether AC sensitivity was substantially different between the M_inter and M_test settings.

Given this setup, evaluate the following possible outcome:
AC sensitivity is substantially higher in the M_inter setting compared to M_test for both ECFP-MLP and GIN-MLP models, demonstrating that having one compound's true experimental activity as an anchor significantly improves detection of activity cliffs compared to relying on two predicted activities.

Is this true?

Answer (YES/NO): YES